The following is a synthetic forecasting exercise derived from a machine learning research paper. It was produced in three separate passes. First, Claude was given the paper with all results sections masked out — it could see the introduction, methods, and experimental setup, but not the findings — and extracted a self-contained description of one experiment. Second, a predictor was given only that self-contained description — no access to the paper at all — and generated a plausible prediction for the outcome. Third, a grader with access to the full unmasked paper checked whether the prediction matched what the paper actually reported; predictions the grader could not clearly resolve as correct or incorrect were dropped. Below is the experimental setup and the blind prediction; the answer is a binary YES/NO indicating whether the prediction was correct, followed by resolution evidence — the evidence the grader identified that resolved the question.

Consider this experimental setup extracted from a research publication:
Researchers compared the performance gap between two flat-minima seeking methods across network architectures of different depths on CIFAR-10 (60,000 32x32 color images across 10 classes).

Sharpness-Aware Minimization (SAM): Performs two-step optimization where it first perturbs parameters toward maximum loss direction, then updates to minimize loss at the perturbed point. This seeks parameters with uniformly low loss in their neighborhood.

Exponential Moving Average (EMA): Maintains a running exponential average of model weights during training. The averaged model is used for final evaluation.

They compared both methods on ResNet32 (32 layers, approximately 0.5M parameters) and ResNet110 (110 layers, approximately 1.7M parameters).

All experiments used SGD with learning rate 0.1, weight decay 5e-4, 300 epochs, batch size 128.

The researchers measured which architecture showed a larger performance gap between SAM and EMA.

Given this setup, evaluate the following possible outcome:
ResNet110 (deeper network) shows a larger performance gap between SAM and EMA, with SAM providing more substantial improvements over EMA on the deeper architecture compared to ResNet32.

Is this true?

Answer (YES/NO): NO